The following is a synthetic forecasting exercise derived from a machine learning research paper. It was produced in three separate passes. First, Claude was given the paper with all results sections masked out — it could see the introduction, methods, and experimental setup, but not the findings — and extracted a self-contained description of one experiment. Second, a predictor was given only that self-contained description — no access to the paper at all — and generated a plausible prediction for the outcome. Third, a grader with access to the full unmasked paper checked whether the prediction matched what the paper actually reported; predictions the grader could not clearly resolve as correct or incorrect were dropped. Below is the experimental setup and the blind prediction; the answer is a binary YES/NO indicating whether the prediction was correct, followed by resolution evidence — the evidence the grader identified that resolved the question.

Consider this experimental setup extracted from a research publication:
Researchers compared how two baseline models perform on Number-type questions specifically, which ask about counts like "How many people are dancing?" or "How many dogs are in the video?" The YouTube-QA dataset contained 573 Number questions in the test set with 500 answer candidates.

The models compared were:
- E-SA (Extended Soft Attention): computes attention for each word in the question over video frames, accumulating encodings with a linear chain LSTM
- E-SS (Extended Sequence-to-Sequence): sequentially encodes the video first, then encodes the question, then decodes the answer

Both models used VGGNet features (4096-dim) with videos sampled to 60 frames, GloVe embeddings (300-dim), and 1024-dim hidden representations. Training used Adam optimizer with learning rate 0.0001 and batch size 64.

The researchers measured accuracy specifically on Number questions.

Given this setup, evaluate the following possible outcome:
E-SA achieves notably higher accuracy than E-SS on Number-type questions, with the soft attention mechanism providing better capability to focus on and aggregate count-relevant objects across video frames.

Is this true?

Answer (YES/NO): NO